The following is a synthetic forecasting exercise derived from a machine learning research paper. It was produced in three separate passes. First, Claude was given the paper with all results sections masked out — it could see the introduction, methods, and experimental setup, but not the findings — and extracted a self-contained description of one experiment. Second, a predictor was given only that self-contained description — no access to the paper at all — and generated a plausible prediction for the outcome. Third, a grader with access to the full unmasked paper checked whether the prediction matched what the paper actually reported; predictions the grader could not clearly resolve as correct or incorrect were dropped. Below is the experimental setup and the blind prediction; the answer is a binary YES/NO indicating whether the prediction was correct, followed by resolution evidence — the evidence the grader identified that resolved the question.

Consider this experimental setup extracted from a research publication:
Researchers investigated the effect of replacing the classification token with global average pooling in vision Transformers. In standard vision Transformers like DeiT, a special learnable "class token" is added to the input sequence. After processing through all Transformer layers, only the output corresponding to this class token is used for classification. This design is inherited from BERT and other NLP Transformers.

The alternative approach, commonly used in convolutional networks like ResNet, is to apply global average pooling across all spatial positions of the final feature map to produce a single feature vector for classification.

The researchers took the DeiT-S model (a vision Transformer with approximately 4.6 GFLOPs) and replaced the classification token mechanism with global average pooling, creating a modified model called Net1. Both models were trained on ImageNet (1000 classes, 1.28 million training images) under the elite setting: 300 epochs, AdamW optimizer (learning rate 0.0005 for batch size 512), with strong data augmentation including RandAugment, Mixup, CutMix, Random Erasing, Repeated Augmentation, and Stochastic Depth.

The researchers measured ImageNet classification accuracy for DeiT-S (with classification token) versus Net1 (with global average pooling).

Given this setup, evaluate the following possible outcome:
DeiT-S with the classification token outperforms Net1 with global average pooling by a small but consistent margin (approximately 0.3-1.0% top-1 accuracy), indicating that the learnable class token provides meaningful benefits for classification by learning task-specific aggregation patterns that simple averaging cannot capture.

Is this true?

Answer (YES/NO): NO